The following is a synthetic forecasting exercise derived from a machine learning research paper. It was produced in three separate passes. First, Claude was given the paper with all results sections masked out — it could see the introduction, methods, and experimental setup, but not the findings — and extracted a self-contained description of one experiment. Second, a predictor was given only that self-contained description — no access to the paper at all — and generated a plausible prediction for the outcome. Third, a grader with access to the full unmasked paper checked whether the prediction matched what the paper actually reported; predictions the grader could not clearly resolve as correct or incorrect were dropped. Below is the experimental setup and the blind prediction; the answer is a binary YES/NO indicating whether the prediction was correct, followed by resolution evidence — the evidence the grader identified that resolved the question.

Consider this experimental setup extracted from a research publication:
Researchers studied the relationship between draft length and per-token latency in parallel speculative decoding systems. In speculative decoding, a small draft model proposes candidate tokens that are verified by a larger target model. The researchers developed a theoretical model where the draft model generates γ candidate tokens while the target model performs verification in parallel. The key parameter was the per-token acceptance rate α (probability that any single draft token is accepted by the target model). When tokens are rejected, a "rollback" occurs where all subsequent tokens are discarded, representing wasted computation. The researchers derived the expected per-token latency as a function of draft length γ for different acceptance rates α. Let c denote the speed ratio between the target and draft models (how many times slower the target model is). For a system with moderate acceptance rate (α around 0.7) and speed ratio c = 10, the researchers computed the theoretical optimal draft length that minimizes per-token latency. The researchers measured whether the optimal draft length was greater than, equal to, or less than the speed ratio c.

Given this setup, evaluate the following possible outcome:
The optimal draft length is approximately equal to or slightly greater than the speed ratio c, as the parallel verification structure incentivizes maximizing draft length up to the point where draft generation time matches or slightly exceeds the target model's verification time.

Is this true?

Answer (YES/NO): NO